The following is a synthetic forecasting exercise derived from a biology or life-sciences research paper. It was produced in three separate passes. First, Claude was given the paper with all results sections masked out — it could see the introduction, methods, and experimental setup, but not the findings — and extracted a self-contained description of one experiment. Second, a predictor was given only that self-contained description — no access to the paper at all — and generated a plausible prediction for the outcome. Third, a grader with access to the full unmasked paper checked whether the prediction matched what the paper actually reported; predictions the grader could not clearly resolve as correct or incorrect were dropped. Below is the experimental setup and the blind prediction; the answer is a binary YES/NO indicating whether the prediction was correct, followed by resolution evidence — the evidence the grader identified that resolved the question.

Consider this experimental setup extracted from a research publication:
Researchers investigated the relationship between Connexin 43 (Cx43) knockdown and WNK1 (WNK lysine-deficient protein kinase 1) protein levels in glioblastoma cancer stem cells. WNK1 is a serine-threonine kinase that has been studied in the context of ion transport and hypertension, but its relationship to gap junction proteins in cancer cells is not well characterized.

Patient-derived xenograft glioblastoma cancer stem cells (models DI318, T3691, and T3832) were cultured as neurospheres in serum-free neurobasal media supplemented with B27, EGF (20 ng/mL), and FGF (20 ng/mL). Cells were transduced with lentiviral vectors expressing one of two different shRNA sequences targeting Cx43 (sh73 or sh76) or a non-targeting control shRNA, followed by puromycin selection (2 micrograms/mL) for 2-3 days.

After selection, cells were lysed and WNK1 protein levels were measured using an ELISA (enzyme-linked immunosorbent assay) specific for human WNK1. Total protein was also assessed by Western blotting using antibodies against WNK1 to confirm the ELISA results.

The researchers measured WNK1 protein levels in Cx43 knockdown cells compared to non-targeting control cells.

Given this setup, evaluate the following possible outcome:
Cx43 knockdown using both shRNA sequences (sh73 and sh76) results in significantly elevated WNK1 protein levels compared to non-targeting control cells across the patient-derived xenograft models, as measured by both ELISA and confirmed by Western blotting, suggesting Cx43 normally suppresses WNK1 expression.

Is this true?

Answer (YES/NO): NO